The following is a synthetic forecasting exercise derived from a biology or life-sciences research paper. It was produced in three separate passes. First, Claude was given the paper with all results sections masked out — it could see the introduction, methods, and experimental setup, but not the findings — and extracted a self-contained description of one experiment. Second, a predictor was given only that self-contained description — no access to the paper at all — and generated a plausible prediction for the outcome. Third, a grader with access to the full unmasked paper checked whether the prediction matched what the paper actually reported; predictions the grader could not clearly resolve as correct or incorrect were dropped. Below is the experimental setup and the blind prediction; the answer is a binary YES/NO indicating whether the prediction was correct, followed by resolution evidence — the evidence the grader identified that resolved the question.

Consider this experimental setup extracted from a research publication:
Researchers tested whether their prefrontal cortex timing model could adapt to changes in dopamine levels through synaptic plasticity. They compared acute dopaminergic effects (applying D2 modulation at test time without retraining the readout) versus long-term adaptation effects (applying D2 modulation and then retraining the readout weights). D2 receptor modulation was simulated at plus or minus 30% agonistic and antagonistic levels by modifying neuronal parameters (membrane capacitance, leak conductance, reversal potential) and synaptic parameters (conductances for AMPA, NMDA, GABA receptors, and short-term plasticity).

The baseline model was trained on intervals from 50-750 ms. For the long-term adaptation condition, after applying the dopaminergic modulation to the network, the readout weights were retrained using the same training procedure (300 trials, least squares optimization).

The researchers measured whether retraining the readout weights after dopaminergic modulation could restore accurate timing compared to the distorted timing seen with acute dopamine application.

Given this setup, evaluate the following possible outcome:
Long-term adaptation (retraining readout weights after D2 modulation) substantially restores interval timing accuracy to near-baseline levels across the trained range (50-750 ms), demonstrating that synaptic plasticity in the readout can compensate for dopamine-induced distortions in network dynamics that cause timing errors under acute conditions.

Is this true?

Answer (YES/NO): YES